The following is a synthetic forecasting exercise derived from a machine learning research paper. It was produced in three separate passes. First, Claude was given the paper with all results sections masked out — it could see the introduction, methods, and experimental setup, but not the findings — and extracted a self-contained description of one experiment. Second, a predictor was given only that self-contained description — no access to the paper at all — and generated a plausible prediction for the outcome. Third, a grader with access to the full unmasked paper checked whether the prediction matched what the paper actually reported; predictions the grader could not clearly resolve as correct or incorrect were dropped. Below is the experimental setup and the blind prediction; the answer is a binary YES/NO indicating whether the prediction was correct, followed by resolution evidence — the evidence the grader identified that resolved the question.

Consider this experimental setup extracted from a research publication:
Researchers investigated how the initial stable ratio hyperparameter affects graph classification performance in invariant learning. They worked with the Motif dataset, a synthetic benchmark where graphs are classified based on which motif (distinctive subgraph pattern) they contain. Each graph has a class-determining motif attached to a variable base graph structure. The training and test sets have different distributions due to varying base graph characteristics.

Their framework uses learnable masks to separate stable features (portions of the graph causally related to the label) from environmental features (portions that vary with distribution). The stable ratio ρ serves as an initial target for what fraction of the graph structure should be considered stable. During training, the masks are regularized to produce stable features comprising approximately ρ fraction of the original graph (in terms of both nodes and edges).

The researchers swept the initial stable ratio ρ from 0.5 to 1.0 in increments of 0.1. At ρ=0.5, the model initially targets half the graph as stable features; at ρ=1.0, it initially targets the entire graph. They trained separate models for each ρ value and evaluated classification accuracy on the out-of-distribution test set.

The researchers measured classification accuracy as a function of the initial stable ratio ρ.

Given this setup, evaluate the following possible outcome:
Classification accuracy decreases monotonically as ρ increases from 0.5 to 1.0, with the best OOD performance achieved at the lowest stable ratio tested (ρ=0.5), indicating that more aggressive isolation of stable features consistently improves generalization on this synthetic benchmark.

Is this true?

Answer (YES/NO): NO